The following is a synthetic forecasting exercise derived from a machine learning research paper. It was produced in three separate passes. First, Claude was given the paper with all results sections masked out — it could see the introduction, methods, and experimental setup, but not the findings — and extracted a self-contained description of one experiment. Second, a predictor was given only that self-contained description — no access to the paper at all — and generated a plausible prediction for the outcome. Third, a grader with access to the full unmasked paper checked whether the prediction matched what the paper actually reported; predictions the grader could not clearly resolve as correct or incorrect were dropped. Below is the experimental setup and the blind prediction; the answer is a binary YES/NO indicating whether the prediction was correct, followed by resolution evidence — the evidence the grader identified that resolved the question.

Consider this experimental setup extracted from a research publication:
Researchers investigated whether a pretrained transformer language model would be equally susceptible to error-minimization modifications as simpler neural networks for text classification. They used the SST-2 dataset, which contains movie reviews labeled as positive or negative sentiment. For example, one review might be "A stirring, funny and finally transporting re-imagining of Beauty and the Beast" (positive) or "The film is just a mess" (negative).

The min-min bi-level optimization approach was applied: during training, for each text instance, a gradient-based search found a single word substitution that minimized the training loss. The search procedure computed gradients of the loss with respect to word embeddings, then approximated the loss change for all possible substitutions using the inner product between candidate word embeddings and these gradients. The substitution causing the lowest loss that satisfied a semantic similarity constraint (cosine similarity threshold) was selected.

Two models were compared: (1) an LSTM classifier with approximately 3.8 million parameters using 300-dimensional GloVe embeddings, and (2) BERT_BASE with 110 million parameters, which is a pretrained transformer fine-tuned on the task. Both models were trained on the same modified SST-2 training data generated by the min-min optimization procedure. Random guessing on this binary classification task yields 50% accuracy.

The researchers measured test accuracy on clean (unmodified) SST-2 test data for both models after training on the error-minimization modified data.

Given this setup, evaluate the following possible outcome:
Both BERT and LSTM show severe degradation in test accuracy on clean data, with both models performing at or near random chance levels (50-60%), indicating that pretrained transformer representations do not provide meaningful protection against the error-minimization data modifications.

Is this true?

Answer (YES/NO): NO